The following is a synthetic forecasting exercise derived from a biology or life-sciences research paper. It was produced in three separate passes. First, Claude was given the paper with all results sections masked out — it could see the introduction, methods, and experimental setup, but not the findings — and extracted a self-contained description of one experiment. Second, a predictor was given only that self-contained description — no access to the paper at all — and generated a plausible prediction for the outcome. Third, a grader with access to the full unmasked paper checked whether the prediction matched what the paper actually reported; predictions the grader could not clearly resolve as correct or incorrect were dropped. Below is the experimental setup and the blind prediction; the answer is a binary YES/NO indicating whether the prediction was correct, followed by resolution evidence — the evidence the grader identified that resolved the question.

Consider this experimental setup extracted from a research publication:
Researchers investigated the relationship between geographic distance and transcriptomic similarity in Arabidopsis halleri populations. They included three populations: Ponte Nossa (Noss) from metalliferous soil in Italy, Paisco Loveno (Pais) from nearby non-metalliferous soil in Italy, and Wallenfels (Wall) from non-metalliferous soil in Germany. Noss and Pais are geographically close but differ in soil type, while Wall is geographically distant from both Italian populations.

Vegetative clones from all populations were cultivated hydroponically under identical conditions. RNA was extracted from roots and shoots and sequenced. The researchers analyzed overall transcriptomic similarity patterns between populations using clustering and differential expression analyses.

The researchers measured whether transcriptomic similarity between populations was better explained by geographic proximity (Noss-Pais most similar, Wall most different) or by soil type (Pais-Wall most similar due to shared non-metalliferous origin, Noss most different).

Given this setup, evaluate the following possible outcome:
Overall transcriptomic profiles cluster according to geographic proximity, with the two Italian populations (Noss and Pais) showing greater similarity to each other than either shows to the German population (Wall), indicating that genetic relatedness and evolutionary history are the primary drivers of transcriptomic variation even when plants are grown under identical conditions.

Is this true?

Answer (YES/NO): YES